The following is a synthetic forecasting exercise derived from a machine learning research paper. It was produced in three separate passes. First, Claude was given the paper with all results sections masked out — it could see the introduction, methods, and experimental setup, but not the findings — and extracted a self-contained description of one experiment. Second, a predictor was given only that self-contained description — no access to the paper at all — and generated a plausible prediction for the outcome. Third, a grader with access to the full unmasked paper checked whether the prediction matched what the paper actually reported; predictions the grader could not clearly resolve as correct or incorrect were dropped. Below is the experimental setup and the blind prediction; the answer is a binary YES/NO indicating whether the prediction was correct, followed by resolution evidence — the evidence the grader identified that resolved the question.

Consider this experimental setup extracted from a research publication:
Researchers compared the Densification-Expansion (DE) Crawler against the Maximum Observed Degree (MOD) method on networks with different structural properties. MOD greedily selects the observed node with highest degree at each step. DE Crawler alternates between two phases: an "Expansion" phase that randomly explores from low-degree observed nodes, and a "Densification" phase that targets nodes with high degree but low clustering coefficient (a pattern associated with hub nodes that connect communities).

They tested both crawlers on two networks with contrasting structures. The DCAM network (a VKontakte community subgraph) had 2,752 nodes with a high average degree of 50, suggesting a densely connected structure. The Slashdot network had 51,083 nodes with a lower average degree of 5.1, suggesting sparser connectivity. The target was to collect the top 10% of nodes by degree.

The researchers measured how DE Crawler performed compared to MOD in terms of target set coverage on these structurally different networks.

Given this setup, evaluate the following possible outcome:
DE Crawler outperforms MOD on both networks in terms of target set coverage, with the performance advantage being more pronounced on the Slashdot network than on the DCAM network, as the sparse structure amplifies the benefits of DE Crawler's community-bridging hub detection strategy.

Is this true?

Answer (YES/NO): NO